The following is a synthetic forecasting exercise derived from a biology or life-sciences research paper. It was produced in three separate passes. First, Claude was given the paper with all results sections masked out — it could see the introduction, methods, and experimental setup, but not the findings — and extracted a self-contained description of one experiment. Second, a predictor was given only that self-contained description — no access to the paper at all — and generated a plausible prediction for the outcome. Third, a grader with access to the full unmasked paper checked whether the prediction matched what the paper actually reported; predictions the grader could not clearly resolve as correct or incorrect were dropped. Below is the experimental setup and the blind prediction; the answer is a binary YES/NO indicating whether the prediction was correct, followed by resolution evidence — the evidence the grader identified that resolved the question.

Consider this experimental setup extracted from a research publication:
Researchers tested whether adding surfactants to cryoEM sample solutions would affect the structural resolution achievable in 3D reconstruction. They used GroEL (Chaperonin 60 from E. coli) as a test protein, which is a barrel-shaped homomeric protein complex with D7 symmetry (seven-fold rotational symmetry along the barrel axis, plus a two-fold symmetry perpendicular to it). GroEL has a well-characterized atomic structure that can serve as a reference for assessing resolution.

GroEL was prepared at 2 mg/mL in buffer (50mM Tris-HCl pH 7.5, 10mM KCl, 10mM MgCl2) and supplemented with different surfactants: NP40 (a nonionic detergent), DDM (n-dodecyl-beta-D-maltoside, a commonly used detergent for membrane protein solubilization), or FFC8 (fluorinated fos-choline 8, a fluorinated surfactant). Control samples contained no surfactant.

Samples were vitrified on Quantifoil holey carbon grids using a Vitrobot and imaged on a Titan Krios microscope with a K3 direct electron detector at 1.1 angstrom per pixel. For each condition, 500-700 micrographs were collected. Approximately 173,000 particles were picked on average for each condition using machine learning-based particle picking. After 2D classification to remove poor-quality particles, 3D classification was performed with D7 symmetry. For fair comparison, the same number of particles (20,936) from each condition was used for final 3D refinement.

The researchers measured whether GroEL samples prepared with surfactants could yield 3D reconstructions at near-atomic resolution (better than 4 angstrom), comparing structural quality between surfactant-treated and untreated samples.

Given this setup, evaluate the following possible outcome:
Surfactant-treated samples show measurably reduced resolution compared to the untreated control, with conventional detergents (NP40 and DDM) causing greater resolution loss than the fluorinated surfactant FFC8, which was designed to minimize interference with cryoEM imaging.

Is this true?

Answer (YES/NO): NO